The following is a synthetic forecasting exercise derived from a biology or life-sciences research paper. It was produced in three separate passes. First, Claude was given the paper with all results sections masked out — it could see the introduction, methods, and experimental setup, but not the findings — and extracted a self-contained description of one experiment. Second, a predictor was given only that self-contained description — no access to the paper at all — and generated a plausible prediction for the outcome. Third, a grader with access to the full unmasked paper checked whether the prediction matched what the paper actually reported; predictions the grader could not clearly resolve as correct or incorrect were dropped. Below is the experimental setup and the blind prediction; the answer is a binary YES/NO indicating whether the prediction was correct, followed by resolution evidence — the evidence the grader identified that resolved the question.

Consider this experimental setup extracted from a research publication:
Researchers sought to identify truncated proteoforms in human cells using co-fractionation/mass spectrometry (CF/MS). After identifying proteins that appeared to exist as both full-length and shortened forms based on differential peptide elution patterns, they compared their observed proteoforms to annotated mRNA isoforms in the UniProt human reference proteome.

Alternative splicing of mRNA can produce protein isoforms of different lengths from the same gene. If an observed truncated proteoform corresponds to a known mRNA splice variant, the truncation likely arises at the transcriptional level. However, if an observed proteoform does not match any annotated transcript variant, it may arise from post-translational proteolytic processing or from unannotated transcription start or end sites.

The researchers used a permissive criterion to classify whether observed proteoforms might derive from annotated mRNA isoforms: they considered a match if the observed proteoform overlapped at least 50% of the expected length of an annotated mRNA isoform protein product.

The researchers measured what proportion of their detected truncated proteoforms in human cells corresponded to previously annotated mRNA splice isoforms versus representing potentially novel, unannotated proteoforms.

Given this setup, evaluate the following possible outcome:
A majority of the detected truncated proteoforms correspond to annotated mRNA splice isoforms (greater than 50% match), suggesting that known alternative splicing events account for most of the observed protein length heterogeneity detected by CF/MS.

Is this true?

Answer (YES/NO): NO